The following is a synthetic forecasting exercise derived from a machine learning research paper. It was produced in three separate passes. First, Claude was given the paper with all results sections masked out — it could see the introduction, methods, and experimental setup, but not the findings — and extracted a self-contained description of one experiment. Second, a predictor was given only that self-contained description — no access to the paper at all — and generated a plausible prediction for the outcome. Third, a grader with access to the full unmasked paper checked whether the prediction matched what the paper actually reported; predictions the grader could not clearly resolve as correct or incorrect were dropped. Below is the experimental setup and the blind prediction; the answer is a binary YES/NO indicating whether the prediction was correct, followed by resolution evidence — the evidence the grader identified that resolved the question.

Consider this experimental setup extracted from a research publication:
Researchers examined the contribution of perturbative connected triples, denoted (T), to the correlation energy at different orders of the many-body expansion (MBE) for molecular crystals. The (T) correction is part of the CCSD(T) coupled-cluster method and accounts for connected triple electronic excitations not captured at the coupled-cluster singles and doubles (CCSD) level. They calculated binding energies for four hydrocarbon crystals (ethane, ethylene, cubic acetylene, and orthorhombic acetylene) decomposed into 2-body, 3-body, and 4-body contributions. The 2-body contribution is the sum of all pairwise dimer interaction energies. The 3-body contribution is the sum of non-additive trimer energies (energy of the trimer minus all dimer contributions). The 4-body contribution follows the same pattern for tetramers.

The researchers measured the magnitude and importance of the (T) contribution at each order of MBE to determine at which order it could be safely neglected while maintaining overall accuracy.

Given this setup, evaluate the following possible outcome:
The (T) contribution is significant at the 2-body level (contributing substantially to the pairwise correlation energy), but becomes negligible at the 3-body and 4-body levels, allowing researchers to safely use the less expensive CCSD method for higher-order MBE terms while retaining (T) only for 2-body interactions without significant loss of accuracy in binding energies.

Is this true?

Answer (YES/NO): NO